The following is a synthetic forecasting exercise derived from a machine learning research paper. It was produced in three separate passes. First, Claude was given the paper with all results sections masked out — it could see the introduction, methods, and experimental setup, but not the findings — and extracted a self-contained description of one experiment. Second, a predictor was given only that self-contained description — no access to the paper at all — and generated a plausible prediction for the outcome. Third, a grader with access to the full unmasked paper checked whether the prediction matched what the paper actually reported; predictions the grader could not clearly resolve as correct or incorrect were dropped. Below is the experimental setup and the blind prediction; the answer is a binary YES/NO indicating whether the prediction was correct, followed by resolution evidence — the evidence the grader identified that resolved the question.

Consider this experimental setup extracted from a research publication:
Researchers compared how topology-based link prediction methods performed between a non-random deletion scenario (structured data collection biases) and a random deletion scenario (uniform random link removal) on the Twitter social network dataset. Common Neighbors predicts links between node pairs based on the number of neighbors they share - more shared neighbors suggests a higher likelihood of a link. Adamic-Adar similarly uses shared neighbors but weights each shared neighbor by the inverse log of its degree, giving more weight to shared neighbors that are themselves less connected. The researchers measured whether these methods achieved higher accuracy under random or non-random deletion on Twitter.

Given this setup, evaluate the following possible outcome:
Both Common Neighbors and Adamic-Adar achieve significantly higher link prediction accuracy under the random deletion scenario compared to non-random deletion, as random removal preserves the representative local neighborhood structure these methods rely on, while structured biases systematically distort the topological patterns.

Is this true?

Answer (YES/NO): NO